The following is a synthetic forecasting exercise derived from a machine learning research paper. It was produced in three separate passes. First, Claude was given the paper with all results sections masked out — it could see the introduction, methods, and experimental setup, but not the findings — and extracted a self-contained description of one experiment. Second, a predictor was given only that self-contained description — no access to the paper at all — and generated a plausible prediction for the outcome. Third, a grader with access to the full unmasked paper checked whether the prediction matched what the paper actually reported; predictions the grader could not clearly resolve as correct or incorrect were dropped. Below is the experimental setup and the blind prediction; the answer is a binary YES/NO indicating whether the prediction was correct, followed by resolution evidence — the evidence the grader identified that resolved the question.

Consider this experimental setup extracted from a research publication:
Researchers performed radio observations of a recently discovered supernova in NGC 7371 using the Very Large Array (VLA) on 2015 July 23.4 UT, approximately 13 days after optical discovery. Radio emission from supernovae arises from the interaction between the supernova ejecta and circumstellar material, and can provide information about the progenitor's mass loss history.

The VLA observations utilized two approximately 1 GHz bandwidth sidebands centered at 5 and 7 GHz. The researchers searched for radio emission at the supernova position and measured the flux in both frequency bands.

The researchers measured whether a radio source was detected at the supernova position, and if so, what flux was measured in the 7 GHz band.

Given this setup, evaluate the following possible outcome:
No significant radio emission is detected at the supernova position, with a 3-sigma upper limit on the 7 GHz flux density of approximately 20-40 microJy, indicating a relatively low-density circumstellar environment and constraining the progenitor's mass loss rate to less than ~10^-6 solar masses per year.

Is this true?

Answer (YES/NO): NO